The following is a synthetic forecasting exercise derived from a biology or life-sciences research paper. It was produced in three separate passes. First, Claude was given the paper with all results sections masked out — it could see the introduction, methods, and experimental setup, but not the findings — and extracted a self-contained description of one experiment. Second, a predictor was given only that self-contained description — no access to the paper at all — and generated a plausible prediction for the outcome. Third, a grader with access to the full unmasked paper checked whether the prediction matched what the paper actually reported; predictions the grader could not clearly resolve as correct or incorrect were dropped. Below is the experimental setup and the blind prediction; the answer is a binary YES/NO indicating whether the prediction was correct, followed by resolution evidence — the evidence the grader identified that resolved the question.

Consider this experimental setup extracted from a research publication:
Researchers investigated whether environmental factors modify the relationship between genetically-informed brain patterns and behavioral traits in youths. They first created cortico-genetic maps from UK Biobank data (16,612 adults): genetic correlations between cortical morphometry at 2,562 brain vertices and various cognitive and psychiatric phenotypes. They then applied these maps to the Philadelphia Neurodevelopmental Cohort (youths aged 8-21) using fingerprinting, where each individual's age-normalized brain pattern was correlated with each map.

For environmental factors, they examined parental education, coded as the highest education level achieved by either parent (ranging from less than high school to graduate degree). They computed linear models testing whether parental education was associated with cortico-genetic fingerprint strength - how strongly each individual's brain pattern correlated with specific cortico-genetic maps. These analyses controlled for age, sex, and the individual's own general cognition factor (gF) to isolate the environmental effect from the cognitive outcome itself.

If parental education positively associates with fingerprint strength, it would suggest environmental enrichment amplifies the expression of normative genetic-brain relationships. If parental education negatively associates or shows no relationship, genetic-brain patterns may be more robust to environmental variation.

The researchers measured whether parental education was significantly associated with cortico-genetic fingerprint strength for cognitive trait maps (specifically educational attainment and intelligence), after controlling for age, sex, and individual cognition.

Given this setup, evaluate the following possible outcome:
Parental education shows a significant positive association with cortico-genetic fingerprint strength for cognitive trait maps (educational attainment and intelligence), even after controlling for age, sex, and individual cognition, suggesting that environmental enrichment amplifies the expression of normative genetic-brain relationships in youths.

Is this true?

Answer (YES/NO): YES